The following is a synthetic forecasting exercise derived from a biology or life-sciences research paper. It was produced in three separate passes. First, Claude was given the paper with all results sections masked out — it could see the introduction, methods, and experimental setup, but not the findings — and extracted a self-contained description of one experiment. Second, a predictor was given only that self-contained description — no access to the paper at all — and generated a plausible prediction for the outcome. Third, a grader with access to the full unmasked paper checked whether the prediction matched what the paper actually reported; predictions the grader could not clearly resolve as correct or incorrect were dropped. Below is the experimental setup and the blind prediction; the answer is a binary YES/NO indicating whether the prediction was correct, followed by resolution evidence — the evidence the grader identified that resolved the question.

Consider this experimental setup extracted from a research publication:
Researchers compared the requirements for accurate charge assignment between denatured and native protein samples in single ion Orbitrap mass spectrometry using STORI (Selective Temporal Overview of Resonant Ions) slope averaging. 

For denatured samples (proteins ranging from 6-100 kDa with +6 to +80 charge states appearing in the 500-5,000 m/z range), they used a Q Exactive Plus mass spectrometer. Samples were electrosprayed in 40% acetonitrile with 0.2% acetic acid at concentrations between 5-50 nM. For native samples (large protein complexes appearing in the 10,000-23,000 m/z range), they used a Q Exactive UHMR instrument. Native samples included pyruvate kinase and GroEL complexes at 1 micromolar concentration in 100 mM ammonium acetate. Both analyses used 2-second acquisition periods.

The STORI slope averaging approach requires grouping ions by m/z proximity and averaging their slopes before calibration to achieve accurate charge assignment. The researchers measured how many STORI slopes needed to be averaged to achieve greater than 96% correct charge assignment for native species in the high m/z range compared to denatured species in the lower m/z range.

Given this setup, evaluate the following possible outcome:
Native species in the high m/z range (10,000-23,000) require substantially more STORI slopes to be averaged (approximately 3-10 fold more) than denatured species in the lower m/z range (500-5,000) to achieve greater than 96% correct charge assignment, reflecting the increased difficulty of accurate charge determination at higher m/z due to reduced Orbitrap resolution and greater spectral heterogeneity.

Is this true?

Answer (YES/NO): YES